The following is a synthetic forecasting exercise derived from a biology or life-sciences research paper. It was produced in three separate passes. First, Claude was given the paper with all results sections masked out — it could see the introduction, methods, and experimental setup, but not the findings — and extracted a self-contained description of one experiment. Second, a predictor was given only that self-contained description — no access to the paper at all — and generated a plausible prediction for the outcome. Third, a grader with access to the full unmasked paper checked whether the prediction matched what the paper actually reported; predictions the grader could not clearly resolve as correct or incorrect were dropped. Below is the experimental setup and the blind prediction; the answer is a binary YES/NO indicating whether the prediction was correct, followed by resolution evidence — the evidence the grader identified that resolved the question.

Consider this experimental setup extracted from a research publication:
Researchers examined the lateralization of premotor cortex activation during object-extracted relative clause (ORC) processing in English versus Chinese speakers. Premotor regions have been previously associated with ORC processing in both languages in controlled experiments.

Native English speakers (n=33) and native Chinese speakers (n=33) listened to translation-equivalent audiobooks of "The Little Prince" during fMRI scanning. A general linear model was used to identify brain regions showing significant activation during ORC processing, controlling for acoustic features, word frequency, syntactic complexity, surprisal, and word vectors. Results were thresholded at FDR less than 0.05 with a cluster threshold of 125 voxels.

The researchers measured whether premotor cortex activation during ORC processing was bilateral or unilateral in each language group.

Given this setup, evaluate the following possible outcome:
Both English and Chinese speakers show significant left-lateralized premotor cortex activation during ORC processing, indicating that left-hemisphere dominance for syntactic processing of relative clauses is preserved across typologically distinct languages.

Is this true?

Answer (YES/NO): NO